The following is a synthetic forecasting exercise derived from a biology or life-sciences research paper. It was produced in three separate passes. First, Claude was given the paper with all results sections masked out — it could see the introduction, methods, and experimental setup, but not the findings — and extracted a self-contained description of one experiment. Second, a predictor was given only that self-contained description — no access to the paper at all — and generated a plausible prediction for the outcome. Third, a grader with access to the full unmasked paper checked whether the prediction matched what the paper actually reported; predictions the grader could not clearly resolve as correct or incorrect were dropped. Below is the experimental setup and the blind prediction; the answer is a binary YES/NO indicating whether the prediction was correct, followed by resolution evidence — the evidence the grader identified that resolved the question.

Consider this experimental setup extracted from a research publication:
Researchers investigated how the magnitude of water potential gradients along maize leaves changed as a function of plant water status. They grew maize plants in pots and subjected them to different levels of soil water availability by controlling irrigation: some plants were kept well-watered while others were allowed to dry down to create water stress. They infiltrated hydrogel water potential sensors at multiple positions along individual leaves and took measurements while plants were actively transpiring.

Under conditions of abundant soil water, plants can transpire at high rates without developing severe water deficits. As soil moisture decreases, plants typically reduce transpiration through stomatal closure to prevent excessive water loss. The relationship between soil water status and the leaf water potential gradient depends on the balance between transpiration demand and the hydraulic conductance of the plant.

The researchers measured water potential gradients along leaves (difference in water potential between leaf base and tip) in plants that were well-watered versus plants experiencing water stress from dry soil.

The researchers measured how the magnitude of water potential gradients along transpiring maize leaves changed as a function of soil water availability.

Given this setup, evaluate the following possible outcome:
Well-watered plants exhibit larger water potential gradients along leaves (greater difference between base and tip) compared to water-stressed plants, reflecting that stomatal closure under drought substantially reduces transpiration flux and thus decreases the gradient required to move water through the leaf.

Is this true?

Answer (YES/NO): NO